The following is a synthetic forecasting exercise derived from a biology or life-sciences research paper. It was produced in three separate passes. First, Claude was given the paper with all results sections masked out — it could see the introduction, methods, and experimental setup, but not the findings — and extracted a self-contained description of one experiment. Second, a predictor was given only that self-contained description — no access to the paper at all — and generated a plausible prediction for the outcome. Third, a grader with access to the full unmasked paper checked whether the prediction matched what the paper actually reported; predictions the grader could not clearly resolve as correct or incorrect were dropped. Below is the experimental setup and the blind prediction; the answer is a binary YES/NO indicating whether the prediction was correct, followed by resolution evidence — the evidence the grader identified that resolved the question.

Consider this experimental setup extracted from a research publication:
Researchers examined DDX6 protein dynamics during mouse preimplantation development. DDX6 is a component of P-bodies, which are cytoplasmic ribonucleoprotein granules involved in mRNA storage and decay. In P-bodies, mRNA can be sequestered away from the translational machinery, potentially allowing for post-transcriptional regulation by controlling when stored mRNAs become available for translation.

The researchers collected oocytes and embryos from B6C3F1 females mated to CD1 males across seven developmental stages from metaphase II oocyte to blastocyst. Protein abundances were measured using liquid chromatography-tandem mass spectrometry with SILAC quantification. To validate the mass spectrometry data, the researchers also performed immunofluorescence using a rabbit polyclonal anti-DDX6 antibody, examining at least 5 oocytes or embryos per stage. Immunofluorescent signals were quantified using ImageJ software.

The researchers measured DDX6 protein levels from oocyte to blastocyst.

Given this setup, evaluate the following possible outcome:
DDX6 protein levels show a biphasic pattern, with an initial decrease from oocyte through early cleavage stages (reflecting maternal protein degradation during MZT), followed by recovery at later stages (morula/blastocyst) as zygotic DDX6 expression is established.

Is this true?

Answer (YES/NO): NO